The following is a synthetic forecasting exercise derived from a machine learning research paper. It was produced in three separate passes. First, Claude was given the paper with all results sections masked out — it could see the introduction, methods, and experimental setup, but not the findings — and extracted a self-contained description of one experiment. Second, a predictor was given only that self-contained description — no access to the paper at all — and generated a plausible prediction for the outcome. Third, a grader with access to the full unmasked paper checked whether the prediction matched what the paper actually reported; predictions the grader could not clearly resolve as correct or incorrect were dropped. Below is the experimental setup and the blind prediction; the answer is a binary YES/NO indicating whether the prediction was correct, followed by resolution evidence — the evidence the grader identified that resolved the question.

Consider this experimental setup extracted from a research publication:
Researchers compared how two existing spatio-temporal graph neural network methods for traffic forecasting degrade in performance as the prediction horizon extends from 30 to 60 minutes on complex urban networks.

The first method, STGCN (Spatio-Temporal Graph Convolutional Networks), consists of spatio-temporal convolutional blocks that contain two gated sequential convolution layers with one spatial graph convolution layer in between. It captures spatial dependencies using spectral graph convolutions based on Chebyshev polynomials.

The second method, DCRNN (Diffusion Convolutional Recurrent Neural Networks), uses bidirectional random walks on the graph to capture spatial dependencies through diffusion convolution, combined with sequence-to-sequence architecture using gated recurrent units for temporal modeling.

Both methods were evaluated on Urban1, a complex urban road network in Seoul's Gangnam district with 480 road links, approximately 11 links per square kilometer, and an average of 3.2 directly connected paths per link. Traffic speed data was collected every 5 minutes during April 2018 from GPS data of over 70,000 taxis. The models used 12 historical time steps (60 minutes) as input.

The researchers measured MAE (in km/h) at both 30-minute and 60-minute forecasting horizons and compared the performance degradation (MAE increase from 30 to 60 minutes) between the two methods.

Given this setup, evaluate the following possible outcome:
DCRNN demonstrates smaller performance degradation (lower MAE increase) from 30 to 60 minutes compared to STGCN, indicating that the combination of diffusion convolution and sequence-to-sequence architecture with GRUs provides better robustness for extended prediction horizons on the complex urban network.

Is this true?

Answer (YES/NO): YES